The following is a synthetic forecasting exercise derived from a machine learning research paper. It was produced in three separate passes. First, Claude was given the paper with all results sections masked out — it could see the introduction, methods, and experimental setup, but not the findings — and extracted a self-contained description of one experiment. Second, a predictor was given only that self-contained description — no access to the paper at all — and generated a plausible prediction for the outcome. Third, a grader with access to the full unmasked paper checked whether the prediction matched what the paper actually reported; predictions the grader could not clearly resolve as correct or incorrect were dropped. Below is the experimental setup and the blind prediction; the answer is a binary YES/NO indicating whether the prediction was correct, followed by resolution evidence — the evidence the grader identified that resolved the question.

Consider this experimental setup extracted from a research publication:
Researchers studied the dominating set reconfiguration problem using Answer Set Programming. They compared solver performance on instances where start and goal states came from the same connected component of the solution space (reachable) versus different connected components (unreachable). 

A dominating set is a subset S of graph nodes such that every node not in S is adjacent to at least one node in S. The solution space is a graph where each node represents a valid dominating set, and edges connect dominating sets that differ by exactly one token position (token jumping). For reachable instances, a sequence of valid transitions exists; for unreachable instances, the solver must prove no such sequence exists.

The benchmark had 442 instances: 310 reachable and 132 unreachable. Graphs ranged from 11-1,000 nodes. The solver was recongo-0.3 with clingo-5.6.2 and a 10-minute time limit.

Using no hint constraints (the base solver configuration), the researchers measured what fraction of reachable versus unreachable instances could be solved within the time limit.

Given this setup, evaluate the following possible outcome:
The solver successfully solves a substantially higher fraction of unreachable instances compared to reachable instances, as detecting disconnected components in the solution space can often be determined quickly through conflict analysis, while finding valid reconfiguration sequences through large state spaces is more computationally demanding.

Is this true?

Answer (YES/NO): NO